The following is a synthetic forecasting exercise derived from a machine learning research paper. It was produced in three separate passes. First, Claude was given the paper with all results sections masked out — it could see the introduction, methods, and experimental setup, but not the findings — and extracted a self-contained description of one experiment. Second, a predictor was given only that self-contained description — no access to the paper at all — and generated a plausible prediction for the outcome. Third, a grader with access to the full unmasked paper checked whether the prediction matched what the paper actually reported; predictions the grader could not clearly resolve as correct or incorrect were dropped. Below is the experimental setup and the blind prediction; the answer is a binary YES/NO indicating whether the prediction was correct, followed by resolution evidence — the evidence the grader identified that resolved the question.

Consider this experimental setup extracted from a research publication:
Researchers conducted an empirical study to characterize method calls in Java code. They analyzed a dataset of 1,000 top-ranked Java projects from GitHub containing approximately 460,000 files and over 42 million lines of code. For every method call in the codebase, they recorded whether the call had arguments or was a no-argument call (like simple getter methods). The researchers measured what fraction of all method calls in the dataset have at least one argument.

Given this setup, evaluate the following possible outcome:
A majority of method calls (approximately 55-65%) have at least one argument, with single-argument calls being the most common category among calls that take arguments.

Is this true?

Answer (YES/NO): NO